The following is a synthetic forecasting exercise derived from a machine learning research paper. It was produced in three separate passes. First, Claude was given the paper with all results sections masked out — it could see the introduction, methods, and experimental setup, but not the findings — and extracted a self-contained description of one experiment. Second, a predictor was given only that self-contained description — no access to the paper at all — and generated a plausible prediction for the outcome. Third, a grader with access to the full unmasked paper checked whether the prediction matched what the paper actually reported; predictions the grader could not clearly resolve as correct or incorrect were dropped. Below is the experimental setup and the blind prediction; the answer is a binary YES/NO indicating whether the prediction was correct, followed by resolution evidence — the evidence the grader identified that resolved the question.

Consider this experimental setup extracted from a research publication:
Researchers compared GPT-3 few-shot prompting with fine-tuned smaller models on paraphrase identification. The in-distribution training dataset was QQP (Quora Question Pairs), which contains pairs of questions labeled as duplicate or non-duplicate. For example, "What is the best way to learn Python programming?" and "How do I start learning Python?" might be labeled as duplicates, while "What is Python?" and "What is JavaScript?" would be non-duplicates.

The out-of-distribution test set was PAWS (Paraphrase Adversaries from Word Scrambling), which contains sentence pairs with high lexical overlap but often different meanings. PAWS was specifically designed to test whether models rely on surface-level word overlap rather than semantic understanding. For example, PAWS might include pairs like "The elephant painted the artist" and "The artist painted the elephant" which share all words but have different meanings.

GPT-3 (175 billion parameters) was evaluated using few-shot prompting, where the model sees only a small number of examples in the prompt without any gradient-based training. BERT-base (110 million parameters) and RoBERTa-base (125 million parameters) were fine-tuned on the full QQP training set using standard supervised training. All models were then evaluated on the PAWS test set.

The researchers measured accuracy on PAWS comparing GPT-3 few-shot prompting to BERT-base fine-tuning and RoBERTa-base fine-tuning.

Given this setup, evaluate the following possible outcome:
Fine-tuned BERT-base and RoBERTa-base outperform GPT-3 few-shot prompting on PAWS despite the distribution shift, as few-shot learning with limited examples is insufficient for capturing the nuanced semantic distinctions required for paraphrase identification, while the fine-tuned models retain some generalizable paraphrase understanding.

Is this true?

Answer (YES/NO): NO